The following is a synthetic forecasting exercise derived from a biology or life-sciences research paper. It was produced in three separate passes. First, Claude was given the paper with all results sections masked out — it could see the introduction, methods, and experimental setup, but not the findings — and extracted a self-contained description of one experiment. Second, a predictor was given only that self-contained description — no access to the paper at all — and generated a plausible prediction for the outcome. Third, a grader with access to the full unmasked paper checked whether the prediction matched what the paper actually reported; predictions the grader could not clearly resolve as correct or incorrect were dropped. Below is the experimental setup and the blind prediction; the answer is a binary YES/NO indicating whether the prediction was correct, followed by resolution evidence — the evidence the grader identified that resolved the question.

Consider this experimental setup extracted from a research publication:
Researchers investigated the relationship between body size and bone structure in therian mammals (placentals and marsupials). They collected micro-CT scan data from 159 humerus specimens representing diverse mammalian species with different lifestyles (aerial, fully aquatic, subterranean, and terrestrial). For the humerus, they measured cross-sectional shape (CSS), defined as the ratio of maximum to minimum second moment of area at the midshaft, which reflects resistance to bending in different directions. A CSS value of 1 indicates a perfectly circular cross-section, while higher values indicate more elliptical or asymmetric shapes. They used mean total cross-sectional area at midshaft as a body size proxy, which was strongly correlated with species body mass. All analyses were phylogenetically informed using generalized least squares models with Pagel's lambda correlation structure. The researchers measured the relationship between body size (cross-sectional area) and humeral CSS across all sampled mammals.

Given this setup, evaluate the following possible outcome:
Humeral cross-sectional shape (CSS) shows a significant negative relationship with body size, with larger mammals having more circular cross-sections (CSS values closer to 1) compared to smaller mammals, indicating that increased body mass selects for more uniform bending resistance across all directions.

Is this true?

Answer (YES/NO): NO